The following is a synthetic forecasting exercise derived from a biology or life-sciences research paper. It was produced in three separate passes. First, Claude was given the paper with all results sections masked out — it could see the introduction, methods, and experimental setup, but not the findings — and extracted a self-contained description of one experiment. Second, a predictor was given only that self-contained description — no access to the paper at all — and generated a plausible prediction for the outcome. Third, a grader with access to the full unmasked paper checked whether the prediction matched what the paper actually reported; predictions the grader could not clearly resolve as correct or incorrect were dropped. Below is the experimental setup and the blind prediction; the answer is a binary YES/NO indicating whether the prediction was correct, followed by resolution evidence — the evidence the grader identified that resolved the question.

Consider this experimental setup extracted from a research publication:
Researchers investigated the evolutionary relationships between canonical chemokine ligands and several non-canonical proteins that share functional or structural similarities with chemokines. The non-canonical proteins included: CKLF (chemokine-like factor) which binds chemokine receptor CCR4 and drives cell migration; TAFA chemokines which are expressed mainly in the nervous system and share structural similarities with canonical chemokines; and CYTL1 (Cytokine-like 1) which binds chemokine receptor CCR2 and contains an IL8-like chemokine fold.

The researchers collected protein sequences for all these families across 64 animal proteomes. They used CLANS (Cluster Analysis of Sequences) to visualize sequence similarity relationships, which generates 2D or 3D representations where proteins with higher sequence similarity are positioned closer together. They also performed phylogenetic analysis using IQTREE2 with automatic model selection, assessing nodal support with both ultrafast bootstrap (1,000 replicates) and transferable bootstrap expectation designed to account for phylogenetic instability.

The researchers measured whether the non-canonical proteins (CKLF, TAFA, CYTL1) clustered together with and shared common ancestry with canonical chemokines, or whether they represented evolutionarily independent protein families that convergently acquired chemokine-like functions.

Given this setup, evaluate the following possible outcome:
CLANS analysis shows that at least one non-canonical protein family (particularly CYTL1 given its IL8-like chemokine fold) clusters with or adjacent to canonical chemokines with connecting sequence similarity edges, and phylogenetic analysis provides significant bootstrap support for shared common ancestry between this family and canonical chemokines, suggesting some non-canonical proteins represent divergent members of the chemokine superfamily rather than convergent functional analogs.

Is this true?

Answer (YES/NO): NO